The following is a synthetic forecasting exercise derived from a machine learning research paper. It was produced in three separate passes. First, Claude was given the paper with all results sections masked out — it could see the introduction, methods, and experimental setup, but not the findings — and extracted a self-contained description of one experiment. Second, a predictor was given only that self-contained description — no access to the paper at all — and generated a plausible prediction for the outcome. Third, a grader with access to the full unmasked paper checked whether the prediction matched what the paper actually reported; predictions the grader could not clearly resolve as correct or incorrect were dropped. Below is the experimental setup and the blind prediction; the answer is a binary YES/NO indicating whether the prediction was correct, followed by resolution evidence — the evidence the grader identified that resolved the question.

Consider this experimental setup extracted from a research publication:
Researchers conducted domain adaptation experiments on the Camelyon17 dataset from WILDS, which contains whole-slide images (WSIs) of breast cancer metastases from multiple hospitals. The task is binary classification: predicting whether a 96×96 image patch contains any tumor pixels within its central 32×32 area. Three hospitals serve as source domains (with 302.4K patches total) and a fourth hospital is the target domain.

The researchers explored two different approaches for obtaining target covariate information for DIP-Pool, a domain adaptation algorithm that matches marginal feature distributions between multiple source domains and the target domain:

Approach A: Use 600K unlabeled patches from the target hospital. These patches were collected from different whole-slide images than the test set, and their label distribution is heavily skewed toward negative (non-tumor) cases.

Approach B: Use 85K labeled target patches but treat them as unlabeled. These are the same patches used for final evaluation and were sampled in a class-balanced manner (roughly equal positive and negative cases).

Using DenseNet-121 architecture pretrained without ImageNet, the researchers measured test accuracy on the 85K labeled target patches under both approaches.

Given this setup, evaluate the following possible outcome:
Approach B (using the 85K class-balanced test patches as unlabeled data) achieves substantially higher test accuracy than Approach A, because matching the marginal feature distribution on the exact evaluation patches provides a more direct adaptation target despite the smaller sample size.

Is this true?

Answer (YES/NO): YES